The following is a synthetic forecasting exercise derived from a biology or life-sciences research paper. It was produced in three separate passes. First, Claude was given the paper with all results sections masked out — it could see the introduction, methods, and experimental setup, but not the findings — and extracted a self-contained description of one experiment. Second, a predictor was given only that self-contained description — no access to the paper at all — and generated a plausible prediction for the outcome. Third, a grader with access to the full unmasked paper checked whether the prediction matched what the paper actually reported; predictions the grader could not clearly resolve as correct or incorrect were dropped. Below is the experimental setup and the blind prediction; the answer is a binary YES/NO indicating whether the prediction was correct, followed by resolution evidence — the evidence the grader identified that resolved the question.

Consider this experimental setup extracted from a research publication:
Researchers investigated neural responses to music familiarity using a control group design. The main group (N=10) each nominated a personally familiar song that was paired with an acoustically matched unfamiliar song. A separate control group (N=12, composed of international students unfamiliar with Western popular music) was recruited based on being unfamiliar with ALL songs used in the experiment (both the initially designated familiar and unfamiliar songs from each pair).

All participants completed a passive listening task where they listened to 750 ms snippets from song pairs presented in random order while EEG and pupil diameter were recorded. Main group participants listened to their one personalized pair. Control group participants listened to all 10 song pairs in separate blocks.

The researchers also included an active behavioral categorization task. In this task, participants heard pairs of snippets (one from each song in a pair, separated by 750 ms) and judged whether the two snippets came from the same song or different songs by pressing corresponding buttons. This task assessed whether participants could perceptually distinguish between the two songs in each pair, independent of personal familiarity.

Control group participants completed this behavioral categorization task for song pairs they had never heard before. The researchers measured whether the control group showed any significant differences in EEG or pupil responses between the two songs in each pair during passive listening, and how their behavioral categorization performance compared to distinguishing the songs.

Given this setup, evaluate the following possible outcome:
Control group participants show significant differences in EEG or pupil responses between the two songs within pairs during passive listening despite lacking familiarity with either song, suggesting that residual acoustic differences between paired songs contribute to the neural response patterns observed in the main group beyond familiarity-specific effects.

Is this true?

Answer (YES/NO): NO